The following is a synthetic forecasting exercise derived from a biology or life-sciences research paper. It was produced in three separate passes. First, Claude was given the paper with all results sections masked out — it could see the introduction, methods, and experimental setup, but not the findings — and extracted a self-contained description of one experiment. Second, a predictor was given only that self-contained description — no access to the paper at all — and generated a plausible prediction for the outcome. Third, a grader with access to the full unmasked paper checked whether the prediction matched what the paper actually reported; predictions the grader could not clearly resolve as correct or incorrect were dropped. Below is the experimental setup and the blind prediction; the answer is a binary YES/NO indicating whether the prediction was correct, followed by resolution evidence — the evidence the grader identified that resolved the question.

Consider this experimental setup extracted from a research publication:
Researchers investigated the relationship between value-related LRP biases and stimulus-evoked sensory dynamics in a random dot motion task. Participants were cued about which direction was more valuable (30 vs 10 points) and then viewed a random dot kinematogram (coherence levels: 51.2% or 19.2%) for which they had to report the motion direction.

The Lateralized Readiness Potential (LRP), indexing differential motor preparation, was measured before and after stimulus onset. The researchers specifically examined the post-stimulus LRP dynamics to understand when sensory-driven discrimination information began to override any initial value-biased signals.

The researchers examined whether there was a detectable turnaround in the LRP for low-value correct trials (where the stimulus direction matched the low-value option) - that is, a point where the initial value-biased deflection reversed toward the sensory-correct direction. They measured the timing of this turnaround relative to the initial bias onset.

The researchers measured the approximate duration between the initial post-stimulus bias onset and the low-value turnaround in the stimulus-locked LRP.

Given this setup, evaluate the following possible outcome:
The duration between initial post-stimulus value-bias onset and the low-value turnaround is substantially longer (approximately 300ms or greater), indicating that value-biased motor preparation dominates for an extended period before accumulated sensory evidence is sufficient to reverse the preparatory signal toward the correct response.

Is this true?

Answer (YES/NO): NO